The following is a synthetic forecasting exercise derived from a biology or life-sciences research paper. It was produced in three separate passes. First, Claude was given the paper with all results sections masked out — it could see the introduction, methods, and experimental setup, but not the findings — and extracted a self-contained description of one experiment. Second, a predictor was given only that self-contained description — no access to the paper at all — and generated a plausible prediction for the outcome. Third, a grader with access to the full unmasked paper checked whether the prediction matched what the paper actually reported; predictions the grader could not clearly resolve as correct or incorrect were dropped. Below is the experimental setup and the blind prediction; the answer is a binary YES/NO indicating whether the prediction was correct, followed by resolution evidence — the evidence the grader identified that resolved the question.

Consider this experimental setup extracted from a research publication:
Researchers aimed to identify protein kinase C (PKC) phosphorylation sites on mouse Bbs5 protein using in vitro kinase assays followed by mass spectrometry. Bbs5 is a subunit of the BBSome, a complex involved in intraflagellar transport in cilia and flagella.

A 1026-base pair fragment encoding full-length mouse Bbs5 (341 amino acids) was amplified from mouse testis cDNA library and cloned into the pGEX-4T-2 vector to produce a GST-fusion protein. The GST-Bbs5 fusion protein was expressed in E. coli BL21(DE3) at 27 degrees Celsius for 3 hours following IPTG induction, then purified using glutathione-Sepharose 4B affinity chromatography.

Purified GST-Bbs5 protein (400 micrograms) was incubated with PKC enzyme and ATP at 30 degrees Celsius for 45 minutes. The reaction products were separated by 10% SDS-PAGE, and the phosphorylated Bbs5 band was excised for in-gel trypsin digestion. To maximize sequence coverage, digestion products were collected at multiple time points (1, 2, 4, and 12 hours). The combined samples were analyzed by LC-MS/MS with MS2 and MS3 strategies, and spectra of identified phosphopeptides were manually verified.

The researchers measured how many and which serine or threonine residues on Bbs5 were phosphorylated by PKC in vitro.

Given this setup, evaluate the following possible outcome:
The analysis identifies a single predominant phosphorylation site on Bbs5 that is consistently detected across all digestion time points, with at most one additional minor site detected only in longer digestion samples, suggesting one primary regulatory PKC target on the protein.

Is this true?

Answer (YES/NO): NO